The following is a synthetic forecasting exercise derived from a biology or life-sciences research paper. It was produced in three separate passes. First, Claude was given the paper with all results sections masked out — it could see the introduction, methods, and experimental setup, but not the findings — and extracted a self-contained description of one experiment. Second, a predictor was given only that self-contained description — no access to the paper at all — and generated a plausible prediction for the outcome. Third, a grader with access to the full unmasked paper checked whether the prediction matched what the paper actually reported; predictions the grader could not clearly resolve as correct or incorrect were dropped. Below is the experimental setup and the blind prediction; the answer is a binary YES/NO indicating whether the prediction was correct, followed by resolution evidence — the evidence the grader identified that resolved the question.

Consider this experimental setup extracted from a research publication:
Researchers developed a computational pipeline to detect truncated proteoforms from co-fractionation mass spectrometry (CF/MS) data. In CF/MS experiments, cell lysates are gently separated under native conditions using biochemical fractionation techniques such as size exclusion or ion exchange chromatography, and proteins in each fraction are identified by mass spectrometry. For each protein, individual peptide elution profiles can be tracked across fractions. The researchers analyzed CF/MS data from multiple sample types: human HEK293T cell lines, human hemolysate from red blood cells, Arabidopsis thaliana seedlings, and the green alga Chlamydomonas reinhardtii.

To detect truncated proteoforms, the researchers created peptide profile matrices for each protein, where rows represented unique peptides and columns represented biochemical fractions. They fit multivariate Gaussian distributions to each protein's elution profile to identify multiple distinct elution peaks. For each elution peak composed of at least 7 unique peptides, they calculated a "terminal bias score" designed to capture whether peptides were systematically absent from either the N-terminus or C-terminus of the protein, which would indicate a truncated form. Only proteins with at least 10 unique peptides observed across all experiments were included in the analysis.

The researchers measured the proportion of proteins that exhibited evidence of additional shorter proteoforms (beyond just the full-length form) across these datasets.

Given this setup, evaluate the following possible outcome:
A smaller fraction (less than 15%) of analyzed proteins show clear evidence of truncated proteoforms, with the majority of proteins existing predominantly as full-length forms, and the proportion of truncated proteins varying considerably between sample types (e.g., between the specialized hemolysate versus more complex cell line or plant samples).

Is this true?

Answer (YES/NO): NO